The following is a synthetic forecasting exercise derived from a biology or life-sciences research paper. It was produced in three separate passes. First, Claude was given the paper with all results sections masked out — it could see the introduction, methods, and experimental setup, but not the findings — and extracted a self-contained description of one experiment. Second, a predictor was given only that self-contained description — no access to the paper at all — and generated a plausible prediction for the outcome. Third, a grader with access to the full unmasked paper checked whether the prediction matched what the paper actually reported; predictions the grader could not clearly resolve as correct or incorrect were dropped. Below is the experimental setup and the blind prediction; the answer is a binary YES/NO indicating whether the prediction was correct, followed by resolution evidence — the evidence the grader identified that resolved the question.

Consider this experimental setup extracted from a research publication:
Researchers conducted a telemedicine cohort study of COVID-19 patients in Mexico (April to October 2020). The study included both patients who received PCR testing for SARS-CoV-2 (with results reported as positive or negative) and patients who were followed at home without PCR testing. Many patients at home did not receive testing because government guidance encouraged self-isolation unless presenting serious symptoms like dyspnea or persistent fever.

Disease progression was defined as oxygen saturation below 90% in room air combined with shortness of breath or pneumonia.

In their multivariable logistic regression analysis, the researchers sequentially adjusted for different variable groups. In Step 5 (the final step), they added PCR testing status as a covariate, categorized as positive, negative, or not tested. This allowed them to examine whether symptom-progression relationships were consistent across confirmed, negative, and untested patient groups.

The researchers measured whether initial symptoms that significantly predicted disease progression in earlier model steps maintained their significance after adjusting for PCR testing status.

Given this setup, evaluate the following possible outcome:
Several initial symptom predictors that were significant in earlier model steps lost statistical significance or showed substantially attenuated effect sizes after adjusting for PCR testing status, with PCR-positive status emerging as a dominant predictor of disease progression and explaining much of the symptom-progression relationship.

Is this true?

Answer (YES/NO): NO